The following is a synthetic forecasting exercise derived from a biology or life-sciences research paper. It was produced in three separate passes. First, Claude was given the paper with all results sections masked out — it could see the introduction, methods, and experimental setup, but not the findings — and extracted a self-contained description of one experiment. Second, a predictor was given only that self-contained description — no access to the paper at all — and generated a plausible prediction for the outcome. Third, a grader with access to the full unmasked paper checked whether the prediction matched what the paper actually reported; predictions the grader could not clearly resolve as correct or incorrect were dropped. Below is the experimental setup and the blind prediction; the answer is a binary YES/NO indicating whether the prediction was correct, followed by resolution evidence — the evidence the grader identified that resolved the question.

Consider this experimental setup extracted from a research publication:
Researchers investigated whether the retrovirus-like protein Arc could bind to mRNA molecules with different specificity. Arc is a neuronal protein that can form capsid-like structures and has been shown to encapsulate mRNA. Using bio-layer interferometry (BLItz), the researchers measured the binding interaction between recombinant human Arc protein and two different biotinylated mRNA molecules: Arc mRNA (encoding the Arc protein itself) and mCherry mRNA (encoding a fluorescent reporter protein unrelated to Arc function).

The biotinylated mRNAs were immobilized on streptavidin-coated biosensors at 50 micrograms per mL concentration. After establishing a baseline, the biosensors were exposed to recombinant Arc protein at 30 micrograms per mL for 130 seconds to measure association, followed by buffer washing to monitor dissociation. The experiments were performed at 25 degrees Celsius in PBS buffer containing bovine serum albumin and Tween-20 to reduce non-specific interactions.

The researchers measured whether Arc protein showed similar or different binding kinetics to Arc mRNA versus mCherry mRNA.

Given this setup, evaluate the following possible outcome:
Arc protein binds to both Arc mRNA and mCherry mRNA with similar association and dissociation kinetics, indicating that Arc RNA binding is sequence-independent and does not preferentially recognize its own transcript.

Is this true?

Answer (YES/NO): NO